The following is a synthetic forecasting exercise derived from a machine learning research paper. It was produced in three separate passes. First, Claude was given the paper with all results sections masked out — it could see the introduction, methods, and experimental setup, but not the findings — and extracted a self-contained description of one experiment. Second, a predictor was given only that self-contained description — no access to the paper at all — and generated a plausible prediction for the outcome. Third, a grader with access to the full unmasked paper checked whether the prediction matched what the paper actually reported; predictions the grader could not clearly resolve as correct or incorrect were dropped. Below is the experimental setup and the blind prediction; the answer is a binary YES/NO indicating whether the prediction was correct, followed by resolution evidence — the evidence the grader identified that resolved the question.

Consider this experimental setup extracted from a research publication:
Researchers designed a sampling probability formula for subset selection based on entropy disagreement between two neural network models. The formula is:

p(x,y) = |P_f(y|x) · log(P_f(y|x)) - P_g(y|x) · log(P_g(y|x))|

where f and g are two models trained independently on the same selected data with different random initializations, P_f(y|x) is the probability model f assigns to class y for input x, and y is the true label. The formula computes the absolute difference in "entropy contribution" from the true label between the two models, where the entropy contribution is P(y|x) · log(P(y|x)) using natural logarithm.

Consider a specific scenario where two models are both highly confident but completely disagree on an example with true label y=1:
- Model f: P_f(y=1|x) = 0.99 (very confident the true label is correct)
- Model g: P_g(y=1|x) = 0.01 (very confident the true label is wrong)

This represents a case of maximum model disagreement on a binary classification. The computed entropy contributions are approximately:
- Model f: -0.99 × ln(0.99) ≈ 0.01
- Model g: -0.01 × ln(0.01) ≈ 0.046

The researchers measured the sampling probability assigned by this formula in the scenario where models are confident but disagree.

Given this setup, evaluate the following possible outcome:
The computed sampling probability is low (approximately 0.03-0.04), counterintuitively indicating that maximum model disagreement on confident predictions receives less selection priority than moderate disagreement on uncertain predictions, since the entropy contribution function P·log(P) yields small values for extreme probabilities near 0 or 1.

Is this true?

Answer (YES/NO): YES